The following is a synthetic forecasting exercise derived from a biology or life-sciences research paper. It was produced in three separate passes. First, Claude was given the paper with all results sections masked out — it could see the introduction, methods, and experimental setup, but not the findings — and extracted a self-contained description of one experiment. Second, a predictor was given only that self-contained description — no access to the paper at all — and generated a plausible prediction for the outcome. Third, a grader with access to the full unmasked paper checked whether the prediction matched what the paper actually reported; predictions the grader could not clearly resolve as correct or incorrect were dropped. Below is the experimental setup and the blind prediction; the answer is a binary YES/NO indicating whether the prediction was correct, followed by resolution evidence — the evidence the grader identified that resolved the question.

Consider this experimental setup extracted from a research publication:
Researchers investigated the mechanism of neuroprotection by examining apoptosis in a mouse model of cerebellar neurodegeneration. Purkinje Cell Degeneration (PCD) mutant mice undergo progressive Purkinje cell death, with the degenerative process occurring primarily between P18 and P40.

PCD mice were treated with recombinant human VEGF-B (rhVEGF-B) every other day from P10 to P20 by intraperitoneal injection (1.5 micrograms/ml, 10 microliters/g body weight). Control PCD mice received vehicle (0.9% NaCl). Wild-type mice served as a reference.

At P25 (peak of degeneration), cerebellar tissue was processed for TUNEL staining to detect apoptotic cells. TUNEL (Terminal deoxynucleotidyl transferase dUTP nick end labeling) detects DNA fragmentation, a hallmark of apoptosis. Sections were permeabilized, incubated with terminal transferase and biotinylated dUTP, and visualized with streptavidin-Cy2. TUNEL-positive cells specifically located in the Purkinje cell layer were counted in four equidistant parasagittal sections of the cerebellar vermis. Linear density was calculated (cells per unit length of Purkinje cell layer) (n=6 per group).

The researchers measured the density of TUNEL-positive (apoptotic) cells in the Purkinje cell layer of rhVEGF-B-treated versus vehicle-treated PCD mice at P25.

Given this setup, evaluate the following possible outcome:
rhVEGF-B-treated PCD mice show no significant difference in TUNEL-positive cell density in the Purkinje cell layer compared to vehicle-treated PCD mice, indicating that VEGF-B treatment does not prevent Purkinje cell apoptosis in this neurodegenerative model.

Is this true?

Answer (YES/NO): YES